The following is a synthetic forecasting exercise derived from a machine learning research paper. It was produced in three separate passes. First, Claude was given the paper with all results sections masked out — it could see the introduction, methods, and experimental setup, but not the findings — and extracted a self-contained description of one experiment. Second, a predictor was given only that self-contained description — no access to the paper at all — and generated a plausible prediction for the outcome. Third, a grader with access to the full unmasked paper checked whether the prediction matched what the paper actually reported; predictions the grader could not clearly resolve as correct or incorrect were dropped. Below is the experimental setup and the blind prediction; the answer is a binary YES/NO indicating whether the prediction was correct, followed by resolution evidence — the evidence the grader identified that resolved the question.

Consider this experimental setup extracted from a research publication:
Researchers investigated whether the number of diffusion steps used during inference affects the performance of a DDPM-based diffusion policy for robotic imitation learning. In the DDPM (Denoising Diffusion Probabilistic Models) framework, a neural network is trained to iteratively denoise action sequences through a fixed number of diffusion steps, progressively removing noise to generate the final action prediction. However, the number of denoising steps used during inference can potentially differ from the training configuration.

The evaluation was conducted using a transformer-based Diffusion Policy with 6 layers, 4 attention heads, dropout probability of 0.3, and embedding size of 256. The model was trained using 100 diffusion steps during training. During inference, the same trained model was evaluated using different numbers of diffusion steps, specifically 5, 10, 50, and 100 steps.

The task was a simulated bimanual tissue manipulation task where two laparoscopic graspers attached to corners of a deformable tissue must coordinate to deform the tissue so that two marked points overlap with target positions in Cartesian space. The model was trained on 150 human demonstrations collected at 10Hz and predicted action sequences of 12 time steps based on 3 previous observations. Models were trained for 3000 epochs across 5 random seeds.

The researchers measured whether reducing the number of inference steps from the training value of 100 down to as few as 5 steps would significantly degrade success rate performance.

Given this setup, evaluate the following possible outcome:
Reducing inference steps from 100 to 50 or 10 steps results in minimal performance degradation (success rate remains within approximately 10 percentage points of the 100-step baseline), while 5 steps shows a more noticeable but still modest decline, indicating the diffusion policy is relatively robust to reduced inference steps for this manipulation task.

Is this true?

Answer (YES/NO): NO